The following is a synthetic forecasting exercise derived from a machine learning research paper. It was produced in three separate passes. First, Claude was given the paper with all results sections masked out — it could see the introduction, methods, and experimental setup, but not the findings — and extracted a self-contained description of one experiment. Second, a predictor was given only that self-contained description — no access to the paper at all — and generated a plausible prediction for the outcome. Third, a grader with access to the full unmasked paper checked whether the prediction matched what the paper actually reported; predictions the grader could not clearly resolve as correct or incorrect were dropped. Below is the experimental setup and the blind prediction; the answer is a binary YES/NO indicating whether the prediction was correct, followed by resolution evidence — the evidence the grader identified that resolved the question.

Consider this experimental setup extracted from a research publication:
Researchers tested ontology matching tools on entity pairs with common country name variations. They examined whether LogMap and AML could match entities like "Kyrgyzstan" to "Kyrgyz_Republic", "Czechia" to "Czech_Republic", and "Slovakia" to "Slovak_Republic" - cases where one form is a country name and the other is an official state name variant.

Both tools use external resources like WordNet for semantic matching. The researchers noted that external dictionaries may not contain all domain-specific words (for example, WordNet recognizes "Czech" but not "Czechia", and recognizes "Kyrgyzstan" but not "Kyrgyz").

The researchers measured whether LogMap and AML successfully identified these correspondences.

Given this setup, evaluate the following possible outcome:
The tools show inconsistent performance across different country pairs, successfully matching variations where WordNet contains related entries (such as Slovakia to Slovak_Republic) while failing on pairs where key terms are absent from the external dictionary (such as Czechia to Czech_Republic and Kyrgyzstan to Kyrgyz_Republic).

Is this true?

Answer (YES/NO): NO